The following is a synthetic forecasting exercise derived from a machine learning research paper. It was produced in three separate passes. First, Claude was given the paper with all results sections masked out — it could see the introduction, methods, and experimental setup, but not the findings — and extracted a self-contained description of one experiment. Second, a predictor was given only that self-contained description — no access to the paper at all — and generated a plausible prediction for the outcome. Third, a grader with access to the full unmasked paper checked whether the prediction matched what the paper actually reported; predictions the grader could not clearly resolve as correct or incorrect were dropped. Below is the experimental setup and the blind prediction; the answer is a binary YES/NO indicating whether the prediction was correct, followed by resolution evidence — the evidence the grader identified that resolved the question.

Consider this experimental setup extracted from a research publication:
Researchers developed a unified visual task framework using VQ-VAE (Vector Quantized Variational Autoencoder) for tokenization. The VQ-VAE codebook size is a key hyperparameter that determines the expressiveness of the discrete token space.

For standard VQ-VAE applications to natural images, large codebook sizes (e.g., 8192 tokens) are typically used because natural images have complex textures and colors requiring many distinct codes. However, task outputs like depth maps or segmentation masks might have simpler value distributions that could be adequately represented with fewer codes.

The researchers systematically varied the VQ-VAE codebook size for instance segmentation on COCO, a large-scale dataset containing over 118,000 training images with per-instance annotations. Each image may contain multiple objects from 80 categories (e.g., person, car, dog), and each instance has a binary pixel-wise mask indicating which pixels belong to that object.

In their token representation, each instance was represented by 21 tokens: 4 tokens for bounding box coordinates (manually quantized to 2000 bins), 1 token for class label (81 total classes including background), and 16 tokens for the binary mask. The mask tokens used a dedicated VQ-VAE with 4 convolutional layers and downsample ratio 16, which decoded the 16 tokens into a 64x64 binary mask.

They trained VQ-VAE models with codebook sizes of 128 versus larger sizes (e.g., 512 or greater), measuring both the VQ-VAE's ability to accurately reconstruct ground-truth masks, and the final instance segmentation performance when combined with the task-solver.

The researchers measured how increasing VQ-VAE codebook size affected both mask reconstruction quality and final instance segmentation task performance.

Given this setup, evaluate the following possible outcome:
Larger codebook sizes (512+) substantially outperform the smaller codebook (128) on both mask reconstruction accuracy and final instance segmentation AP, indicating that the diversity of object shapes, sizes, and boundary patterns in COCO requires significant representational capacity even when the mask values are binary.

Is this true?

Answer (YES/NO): NO